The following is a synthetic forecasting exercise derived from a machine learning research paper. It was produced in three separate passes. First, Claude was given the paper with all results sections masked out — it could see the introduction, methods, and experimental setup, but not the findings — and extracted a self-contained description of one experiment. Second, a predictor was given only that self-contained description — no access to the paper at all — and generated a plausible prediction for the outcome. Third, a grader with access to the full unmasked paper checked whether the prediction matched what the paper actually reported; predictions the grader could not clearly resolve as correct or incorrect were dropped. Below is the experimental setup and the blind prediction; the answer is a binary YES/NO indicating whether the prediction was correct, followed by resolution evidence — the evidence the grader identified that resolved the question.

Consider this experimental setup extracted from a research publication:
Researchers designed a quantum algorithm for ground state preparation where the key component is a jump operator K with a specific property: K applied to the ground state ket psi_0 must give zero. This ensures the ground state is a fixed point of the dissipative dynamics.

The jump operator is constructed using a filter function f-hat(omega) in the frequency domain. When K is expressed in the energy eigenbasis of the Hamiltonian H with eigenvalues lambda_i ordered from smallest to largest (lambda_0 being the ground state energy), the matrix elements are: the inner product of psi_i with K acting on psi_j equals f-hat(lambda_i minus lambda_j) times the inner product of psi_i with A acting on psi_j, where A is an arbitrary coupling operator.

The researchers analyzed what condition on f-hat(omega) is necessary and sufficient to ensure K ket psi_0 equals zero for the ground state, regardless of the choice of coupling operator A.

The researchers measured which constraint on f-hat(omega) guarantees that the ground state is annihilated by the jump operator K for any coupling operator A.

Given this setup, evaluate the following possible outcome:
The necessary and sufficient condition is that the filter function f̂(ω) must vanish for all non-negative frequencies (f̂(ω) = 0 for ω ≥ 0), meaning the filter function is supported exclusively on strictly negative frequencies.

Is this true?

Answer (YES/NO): YES